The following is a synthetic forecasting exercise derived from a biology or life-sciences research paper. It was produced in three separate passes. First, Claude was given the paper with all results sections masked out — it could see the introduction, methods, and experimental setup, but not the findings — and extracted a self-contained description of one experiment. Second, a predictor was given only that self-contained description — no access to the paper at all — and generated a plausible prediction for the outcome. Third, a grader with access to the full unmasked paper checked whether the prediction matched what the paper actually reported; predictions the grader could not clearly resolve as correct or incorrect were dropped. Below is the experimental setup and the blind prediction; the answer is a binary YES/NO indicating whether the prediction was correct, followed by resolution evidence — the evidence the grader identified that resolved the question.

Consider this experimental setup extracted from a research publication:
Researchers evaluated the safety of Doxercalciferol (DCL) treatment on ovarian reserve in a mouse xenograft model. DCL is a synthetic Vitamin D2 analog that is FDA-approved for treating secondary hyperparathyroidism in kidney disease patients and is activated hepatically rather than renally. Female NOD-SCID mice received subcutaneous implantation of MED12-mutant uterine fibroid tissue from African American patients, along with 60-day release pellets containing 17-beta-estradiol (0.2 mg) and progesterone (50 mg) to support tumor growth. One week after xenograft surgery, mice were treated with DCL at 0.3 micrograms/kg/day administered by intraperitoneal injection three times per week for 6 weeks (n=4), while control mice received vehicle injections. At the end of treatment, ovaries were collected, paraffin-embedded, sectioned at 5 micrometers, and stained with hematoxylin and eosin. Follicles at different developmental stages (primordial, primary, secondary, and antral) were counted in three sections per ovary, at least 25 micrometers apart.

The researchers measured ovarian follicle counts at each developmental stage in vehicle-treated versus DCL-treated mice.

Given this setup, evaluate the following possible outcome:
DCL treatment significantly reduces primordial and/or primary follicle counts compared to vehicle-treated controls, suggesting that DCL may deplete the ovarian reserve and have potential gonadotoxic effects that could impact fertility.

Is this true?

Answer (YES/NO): NO